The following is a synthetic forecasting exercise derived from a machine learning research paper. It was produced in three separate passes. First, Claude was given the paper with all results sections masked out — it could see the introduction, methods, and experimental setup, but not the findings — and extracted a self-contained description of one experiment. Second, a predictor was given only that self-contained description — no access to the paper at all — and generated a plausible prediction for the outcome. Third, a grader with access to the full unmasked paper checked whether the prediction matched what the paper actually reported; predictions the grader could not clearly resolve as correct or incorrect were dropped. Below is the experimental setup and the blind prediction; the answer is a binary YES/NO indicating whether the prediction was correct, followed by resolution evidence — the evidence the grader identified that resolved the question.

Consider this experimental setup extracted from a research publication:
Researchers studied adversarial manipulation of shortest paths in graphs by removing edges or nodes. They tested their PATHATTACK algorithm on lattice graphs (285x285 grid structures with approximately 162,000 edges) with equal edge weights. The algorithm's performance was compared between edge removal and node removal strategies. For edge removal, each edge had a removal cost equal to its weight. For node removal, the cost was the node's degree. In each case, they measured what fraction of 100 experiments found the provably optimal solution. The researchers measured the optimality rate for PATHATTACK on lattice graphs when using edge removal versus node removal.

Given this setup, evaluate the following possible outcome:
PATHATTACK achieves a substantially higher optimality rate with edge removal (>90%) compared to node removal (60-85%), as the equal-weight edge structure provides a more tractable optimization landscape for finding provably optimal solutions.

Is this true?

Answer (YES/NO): NO